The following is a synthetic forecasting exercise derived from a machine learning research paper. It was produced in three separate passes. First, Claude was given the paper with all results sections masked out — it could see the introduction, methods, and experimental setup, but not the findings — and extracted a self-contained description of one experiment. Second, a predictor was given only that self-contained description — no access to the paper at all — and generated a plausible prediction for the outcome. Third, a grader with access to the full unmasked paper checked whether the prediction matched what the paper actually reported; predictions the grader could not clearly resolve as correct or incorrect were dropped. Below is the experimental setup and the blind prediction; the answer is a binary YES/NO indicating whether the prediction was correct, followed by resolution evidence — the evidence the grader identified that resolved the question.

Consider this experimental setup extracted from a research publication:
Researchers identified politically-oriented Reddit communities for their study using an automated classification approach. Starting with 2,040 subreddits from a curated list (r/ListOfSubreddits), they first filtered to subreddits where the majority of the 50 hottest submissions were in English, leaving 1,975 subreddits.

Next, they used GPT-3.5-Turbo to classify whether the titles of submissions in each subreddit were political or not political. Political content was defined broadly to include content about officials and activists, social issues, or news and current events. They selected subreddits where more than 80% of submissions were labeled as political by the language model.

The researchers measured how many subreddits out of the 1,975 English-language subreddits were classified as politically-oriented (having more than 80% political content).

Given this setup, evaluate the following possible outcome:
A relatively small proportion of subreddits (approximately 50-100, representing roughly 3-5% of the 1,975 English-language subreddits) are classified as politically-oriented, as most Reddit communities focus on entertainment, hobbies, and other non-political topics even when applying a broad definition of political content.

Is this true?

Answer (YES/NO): NO